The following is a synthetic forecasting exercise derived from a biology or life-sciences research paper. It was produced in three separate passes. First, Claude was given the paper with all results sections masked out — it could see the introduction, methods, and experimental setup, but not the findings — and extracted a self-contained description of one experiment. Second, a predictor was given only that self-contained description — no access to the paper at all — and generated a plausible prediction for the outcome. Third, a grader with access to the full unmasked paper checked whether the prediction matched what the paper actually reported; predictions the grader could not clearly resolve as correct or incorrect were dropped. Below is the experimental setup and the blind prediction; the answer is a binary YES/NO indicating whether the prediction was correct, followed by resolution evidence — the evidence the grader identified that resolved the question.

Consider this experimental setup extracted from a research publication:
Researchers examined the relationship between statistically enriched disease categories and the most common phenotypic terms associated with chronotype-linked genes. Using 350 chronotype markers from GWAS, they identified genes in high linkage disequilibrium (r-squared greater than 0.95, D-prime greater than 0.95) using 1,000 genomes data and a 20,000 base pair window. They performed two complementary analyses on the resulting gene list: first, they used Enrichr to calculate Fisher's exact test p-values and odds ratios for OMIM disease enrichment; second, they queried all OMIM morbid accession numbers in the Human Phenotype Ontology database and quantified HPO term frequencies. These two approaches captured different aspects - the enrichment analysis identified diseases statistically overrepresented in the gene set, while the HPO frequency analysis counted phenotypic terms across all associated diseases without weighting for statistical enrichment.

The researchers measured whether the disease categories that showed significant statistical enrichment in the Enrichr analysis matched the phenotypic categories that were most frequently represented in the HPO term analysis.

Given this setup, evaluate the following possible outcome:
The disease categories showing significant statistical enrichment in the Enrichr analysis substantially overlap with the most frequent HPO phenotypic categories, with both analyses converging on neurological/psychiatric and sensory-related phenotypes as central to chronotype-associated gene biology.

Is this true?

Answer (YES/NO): NO